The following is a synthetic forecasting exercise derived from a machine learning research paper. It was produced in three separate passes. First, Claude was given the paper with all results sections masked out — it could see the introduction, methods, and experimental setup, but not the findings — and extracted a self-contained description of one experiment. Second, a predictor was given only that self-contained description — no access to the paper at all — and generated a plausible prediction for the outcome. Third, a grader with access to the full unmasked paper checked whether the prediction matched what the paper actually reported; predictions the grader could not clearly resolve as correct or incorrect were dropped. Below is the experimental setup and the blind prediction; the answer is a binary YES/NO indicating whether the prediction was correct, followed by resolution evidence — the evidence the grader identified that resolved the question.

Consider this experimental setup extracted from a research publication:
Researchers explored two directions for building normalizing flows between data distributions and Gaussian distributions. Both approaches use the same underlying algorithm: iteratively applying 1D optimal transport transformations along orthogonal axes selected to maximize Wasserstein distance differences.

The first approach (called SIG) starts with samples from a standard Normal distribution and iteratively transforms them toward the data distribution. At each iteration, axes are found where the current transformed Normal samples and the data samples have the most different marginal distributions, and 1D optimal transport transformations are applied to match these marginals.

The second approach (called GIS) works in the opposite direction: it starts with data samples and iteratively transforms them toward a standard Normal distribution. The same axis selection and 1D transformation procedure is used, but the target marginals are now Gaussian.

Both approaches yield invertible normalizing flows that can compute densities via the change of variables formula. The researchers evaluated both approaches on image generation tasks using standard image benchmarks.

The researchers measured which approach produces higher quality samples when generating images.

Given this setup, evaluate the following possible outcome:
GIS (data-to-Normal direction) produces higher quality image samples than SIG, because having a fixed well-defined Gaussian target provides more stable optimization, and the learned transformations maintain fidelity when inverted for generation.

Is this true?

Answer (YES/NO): NO